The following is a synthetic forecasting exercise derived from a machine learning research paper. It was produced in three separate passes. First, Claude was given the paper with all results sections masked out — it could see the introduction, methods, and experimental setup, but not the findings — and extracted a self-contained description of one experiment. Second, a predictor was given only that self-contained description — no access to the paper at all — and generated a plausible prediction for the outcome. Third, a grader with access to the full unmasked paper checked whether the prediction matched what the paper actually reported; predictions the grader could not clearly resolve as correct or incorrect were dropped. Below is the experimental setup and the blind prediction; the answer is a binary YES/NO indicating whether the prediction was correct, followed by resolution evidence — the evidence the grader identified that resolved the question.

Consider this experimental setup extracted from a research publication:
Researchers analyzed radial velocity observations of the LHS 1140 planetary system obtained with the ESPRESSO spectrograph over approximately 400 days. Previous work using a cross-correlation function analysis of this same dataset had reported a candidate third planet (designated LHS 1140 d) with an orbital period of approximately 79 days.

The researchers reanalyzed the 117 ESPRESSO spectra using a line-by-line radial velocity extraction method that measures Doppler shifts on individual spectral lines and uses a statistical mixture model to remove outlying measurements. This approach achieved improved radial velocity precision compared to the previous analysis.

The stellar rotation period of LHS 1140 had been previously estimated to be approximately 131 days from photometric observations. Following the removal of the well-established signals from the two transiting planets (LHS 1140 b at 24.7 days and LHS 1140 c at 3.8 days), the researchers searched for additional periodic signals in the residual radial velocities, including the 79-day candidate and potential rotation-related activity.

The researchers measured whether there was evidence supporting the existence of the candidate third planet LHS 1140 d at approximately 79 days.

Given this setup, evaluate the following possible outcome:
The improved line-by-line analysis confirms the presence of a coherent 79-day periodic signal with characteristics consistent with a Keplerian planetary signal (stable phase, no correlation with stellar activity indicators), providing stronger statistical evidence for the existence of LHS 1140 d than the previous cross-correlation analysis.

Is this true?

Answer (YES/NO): NO